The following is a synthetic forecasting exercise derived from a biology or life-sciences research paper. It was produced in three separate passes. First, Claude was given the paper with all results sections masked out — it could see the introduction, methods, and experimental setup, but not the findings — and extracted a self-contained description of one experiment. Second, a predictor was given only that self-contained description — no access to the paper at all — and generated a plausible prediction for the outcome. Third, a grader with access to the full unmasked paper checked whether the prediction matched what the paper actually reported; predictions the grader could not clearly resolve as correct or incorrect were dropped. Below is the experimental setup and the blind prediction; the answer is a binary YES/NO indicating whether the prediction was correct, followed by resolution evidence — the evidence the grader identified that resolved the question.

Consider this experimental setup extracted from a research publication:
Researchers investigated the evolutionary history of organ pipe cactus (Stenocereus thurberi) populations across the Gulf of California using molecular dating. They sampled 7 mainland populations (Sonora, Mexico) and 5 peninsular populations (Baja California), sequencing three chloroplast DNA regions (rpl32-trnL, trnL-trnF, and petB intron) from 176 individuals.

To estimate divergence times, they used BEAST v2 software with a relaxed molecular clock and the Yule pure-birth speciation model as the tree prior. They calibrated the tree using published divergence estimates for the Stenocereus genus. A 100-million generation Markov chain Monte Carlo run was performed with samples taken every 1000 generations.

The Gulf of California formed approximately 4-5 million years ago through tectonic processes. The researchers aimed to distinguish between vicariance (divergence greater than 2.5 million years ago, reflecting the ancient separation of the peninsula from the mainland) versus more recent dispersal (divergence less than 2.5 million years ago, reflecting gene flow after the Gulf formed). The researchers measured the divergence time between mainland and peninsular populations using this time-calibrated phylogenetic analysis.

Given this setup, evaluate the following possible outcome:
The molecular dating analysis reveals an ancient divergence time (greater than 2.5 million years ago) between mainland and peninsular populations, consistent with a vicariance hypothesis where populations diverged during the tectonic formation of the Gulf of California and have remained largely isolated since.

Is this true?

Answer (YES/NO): NO